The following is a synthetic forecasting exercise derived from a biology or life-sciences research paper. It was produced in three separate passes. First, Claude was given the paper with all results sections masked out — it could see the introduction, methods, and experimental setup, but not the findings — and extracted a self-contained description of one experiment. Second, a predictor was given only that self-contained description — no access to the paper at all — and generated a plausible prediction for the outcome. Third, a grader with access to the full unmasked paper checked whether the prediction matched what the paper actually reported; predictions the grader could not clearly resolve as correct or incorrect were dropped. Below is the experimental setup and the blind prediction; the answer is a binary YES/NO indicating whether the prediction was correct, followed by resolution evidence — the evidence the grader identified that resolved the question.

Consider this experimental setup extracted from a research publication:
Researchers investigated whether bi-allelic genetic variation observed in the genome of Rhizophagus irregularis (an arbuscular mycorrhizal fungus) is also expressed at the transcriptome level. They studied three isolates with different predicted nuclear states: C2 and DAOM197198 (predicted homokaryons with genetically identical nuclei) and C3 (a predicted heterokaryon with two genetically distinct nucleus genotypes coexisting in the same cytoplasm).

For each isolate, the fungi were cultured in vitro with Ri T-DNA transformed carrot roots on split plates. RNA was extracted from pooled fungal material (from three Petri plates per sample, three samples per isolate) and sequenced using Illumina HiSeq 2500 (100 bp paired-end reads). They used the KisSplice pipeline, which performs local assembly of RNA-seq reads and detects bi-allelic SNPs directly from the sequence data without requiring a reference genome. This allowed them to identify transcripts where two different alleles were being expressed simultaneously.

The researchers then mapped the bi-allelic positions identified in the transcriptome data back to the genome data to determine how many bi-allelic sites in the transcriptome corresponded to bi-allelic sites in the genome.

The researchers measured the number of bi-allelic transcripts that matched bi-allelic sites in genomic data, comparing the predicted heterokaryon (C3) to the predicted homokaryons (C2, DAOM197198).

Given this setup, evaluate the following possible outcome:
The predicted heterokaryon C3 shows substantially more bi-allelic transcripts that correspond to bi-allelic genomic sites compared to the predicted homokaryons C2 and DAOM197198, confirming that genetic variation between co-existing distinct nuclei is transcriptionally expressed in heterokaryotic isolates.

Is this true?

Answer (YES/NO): YES